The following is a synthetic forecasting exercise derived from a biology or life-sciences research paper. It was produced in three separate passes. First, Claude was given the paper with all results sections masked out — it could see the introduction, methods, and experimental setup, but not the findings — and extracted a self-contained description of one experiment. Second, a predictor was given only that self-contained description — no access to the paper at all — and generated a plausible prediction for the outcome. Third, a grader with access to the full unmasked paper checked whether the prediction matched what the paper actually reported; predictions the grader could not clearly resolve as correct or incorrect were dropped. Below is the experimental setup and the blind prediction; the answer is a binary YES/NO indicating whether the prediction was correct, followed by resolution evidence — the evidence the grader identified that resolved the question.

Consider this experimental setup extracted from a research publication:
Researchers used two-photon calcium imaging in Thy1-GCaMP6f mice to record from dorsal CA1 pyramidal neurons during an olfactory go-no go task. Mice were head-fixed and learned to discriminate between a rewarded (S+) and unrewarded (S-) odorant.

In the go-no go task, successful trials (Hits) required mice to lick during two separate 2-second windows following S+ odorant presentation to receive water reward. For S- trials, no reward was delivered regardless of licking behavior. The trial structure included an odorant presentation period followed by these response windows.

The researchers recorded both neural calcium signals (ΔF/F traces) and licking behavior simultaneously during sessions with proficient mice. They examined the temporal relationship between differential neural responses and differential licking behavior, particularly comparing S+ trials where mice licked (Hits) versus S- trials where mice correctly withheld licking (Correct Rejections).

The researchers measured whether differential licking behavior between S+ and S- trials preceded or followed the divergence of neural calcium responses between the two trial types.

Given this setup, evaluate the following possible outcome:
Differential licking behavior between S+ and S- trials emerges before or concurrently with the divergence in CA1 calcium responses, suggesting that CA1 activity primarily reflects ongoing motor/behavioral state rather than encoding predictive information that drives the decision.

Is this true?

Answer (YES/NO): NO